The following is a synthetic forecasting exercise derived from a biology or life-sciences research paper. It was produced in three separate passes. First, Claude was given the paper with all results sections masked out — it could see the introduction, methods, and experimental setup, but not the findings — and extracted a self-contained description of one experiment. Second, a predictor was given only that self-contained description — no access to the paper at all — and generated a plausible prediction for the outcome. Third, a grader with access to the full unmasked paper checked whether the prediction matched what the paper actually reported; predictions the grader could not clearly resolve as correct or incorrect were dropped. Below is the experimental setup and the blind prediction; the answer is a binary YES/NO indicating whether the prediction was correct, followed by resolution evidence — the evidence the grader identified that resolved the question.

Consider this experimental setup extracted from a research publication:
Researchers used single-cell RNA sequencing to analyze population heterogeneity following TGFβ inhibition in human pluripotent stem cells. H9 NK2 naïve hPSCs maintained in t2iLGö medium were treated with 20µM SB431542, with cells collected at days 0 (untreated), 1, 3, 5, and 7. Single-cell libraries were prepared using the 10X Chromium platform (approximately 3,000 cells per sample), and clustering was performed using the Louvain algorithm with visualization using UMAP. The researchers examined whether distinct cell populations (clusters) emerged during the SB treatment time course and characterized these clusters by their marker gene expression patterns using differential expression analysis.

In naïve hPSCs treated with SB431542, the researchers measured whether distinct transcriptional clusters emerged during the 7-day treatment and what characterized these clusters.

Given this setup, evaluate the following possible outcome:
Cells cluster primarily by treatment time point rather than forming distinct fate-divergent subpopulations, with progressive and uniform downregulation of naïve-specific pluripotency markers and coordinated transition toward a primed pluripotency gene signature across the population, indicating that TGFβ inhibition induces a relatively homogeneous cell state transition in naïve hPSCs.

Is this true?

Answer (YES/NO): NO